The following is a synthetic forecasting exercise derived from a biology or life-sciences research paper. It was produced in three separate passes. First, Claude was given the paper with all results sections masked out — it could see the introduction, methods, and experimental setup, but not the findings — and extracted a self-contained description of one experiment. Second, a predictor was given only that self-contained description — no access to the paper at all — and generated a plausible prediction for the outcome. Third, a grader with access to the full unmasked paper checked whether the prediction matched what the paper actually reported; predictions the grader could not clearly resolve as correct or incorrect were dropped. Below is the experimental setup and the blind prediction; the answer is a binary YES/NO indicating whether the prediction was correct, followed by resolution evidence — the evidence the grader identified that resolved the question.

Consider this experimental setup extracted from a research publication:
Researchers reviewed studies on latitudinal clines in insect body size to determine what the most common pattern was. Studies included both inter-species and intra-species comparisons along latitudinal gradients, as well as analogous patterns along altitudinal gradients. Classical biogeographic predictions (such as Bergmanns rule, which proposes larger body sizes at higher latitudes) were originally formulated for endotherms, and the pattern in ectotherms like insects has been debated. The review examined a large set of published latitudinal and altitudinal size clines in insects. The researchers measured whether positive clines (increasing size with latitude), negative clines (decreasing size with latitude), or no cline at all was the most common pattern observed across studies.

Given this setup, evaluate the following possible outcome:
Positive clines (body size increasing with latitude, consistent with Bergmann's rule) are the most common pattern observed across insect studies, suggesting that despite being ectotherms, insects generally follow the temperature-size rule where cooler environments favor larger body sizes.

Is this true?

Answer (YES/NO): NO